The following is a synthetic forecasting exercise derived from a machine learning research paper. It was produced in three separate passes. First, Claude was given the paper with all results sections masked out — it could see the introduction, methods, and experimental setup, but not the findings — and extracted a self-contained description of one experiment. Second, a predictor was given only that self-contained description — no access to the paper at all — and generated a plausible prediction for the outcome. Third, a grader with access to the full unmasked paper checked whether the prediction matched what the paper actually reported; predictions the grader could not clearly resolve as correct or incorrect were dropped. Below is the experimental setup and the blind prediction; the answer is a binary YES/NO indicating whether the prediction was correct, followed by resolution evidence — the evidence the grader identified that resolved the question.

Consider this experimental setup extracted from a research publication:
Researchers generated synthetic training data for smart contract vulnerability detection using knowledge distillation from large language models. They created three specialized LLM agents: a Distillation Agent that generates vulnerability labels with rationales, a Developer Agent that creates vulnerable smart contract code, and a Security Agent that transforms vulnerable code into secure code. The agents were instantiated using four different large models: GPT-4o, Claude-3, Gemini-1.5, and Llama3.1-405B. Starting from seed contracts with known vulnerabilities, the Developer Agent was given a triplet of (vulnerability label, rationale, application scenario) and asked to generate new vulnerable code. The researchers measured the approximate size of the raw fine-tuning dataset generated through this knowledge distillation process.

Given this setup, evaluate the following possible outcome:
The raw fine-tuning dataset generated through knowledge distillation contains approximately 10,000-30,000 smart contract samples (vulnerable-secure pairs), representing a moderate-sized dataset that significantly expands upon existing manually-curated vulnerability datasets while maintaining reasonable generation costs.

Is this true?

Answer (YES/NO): NO